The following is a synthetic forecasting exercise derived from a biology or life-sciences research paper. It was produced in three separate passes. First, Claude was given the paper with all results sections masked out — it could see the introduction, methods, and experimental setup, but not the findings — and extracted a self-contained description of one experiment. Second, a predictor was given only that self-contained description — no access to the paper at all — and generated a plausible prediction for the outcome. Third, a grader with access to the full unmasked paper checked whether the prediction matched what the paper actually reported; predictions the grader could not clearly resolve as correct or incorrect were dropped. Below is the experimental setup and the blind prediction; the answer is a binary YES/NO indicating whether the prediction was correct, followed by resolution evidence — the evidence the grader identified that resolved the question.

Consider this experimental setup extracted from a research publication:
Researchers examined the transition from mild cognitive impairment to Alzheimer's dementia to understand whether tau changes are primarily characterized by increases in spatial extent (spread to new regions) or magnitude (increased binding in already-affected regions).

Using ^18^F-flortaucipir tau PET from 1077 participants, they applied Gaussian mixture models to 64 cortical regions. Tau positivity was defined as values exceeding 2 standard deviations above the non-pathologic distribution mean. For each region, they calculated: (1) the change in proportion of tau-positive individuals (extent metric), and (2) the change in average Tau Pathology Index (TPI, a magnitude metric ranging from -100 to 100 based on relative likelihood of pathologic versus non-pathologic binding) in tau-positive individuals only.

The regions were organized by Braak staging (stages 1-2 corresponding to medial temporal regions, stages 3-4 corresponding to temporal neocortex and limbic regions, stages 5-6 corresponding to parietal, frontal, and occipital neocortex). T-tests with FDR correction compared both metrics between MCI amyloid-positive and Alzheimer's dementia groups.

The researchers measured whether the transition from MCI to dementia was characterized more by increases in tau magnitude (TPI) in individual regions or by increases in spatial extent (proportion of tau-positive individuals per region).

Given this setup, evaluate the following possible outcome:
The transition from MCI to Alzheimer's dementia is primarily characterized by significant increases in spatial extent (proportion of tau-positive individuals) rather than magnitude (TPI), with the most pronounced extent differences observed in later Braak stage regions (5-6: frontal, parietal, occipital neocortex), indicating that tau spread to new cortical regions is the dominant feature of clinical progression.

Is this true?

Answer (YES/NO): NO